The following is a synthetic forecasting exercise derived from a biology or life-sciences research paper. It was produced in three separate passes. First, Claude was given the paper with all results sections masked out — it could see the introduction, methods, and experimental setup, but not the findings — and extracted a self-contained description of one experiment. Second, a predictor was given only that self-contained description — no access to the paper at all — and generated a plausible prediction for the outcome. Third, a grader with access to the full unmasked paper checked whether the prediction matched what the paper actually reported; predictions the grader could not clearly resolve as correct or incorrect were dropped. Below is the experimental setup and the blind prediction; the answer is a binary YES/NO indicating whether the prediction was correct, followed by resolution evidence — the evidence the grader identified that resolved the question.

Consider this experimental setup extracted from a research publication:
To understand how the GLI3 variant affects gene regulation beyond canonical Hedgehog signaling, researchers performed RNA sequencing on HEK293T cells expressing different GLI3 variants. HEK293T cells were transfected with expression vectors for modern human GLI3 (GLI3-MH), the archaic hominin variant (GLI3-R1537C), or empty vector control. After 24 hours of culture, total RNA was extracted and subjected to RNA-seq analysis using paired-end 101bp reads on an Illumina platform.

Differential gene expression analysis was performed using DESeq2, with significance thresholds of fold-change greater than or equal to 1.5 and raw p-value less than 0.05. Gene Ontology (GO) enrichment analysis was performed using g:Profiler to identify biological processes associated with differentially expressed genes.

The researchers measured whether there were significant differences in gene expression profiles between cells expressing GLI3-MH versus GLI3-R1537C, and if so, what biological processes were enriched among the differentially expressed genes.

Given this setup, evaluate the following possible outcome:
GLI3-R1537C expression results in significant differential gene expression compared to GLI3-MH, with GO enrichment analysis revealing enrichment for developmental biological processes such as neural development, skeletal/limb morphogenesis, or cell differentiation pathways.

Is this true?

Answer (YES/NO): NO